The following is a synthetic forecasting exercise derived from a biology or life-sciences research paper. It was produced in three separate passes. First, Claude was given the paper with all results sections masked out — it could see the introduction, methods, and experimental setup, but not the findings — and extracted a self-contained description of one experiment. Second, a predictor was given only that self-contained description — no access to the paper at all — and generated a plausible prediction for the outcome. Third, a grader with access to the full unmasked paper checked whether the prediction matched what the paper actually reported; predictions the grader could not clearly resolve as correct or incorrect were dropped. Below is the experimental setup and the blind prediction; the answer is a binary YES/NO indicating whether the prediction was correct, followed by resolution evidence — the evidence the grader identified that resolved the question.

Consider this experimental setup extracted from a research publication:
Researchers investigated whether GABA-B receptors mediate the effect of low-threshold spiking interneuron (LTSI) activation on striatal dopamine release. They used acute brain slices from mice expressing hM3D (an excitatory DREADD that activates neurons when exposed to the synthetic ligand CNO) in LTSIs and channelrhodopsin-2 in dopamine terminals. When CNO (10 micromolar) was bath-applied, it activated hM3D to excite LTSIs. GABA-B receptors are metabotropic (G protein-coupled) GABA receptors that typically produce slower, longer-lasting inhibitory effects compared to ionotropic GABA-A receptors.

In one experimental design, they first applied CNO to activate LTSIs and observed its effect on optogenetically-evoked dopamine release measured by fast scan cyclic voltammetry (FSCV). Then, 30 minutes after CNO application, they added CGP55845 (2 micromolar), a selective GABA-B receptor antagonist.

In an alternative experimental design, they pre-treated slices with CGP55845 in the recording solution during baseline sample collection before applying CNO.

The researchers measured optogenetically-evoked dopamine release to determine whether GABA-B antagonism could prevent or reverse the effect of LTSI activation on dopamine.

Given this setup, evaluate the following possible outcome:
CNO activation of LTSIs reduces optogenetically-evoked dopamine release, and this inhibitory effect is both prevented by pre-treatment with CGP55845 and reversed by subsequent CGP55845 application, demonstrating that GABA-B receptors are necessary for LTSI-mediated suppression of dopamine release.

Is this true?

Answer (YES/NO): YES